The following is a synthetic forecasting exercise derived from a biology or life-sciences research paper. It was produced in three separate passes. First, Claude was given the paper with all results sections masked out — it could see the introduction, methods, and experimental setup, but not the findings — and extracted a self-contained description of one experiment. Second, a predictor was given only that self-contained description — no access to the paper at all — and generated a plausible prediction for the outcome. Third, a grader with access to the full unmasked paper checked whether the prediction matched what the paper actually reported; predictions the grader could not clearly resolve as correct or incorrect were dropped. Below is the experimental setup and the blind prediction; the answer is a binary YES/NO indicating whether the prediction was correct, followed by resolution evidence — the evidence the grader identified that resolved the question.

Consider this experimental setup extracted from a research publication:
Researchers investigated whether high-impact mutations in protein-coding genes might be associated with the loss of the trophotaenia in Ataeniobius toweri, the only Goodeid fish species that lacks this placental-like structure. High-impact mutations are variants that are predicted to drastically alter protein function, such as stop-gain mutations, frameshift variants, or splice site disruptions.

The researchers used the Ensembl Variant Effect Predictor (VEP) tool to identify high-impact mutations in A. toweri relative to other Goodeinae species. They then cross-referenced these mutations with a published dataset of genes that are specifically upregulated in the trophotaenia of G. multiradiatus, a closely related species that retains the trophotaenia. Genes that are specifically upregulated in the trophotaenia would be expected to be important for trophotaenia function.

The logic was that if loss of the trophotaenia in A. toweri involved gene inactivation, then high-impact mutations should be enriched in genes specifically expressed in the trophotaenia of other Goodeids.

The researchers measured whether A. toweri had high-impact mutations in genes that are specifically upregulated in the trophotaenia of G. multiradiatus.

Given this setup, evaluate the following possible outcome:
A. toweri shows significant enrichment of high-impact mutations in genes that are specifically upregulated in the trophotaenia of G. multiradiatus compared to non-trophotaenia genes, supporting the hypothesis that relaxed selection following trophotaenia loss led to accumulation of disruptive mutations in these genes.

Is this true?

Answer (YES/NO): NO